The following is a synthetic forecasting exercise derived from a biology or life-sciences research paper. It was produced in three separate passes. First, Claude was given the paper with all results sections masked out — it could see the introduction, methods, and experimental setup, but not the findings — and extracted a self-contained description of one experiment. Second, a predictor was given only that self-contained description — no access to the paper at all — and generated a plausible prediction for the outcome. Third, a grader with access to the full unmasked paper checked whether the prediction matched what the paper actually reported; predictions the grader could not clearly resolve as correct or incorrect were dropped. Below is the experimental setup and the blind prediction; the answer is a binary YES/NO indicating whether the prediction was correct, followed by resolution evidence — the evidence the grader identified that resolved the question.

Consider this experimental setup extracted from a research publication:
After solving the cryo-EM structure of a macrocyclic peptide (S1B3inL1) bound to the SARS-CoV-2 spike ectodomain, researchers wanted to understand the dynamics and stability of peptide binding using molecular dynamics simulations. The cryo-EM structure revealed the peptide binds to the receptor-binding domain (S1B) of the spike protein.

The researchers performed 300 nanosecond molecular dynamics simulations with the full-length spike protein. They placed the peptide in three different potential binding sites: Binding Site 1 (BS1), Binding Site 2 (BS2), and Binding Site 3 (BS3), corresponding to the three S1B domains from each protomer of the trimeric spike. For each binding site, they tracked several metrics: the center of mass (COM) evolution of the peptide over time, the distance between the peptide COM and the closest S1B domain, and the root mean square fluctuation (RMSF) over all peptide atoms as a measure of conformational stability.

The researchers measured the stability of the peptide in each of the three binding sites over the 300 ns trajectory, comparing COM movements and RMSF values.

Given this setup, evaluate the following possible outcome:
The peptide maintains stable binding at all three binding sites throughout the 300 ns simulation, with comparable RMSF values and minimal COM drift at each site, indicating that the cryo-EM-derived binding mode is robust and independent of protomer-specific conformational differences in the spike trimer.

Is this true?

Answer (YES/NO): NO